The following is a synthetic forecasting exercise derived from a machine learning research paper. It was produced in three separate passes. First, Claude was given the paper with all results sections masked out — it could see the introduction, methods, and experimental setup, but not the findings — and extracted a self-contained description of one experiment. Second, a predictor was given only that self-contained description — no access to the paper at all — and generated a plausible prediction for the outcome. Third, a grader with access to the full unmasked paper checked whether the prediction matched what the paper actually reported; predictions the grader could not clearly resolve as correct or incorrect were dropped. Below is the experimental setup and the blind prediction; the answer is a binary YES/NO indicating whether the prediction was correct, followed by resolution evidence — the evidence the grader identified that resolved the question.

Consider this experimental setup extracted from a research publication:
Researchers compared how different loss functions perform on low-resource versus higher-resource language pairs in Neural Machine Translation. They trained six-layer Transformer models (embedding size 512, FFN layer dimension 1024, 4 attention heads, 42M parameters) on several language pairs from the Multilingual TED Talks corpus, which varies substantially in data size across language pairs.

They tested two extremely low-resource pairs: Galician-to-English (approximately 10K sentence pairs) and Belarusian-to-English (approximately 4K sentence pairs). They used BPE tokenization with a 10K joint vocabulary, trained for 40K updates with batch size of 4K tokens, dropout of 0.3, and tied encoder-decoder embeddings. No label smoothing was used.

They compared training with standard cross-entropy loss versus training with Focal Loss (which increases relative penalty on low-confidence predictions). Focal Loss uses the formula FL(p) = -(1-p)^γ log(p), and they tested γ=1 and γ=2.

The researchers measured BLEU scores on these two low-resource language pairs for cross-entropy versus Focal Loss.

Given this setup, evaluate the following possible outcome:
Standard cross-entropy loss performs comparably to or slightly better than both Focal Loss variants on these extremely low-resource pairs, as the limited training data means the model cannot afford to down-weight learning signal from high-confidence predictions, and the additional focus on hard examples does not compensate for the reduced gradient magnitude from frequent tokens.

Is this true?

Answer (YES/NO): NO